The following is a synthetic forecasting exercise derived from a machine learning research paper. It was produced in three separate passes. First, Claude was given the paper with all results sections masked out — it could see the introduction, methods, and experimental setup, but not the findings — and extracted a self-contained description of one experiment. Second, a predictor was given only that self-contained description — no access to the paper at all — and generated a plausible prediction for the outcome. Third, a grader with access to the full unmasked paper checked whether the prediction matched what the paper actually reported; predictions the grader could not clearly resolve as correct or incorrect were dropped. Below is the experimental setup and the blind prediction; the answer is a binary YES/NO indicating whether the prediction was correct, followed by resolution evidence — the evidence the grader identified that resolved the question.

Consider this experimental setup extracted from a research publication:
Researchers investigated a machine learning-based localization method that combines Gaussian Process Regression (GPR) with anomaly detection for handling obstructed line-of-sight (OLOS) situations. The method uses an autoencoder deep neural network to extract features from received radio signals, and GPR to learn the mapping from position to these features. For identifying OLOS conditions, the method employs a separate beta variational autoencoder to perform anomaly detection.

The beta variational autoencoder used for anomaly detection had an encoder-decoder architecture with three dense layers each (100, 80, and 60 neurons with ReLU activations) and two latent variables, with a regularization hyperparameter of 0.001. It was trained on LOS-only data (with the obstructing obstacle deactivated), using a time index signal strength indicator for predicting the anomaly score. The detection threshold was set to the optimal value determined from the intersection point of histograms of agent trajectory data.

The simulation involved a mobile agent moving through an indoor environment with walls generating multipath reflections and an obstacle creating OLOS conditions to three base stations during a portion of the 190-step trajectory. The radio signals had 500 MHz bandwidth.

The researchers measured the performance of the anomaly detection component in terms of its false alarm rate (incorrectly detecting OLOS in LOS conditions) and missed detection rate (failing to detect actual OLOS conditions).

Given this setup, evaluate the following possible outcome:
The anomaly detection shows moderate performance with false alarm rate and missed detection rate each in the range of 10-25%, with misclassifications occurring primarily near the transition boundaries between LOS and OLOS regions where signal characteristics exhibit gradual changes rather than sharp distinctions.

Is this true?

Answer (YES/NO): NO